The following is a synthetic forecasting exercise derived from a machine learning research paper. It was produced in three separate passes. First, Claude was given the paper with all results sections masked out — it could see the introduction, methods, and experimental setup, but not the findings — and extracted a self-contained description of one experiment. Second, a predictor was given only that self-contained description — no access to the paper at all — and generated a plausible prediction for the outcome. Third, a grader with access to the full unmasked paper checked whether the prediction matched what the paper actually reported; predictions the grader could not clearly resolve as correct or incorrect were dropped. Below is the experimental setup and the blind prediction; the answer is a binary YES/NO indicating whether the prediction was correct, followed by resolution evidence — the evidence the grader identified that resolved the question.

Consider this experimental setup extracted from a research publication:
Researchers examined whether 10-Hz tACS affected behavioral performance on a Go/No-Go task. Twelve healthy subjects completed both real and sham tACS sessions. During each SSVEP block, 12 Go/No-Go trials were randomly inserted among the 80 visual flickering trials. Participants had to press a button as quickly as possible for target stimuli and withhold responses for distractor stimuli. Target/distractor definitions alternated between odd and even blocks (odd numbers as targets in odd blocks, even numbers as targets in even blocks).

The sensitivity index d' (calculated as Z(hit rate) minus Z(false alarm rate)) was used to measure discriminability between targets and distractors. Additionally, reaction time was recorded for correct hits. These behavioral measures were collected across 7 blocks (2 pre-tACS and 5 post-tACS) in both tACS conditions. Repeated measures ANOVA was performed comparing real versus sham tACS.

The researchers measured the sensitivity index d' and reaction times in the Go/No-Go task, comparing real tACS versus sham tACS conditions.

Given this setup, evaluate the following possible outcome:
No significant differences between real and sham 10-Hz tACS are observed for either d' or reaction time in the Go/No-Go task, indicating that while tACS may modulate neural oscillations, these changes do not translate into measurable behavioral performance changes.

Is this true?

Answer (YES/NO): YES